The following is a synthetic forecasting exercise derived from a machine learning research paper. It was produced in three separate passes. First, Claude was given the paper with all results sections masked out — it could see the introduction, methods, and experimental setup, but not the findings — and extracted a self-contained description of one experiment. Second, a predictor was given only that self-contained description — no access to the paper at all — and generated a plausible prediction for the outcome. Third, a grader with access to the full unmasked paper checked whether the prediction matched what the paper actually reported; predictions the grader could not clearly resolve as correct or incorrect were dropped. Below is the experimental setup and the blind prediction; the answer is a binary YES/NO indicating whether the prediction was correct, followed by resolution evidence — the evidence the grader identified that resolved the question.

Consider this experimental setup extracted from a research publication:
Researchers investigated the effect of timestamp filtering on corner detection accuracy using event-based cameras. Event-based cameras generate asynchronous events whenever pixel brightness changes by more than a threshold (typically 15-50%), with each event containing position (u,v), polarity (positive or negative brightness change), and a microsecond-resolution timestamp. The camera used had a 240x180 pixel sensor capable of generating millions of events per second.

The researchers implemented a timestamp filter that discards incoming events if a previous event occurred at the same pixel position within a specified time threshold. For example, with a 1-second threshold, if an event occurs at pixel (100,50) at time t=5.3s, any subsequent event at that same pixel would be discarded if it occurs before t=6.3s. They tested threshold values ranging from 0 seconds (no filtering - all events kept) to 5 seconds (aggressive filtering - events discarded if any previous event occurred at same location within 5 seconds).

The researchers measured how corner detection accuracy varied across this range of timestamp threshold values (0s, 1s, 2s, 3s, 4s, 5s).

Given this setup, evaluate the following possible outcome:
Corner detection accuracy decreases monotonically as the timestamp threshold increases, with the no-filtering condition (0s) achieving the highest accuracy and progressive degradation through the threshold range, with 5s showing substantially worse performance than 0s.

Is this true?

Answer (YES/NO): NO